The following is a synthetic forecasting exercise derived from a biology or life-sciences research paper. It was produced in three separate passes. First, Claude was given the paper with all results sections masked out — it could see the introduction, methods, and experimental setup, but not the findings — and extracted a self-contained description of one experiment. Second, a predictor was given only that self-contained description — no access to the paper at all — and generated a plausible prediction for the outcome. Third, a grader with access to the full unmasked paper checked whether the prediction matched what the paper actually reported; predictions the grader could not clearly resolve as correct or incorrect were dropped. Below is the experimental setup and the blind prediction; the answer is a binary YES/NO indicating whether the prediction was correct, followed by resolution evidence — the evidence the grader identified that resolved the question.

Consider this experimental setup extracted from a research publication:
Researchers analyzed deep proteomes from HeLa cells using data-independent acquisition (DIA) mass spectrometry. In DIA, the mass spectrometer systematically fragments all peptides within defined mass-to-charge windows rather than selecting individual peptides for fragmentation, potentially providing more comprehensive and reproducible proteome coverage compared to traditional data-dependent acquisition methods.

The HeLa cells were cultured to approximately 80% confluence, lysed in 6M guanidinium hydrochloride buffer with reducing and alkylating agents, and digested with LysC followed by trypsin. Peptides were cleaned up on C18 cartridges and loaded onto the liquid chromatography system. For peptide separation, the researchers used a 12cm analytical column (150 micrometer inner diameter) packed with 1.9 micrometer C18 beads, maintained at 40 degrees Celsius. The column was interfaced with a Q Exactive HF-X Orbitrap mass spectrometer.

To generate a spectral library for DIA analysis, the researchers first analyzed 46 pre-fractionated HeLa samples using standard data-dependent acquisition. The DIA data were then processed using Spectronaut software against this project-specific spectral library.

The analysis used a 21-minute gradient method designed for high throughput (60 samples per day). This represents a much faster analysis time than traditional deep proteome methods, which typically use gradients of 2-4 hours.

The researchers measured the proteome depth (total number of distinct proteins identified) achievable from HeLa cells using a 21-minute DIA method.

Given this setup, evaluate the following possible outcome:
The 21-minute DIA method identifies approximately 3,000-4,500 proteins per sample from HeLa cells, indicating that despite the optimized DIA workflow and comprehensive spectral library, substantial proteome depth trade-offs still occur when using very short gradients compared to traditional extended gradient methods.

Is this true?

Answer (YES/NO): NO